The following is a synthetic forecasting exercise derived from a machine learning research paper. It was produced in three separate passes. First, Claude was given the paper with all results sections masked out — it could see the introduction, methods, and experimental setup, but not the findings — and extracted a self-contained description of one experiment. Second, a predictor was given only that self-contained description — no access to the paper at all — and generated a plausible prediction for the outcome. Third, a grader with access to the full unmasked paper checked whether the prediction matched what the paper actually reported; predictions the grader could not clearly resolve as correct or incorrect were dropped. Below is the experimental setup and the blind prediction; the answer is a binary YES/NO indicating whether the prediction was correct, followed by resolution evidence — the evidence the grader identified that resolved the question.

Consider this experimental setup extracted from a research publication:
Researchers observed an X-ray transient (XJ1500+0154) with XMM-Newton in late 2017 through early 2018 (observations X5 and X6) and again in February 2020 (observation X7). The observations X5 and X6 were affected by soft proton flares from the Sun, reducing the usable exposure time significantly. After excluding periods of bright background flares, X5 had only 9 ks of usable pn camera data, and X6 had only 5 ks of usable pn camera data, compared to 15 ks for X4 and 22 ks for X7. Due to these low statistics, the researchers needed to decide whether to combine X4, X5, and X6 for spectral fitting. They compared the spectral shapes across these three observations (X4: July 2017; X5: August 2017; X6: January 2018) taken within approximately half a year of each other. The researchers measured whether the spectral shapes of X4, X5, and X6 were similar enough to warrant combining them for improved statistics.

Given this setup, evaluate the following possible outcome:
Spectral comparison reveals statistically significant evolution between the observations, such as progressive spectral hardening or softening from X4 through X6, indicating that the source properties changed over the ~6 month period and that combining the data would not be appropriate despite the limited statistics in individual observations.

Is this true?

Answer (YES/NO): NO